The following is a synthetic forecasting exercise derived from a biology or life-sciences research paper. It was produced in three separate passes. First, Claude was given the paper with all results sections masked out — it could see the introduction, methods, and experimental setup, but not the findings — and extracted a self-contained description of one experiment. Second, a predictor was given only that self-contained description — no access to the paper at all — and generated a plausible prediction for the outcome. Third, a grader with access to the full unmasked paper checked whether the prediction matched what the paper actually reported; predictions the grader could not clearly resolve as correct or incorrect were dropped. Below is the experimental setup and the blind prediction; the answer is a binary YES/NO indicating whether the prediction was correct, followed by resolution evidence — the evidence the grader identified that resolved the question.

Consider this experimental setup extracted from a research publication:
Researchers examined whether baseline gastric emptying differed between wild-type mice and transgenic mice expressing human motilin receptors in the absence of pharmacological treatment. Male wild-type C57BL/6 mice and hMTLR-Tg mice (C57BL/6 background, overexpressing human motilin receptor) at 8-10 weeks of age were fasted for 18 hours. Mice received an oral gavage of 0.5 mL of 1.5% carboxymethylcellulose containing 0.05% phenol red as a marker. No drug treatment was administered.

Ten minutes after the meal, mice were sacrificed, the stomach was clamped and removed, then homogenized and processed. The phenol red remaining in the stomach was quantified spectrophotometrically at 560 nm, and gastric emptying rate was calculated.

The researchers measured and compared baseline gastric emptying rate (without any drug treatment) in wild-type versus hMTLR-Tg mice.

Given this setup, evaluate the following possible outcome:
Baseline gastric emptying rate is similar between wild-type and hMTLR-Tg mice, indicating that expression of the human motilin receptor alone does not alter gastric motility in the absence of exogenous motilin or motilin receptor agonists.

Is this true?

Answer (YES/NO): YES